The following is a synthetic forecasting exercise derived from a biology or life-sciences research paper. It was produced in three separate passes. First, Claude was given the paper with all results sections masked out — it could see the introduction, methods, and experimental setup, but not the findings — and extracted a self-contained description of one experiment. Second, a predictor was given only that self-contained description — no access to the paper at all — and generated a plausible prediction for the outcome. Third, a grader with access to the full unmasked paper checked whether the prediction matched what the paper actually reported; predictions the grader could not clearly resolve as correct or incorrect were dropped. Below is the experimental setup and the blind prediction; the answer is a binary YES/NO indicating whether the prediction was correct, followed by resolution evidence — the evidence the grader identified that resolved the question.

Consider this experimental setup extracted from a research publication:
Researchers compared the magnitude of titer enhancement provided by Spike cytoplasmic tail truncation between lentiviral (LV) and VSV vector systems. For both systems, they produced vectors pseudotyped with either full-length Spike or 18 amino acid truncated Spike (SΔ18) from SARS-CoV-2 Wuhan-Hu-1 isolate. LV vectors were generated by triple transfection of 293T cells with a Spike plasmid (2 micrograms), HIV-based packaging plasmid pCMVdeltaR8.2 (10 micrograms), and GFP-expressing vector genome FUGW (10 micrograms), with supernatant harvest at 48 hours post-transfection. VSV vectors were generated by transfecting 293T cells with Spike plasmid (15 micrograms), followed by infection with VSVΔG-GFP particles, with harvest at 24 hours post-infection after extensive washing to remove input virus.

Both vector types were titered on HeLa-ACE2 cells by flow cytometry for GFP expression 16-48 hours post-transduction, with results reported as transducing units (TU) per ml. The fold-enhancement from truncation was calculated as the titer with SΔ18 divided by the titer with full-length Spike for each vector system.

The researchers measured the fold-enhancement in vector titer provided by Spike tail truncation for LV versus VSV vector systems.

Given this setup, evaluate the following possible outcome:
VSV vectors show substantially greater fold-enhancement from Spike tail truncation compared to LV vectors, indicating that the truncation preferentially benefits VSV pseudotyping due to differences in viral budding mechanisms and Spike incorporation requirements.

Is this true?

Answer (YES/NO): YES